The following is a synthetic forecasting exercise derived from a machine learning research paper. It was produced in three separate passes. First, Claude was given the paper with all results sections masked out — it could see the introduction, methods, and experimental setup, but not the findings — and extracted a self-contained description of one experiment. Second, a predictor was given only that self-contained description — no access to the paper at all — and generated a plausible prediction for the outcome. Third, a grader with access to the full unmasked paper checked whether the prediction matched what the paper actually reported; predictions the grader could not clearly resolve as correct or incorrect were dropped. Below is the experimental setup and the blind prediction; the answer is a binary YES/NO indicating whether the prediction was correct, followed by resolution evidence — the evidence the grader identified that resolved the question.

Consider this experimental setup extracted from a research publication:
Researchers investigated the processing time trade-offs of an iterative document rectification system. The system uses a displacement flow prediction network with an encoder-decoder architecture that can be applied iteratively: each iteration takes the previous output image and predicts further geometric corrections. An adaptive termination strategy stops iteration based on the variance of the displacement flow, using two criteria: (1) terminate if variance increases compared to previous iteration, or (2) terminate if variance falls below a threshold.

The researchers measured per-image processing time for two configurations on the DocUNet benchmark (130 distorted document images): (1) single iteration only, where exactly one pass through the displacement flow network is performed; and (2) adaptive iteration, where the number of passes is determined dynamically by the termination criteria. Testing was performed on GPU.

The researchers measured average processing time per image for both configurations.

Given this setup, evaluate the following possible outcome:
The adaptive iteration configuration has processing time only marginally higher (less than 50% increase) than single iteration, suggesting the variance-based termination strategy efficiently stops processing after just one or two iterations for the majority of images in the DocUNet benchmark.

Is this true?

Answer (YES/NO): NO